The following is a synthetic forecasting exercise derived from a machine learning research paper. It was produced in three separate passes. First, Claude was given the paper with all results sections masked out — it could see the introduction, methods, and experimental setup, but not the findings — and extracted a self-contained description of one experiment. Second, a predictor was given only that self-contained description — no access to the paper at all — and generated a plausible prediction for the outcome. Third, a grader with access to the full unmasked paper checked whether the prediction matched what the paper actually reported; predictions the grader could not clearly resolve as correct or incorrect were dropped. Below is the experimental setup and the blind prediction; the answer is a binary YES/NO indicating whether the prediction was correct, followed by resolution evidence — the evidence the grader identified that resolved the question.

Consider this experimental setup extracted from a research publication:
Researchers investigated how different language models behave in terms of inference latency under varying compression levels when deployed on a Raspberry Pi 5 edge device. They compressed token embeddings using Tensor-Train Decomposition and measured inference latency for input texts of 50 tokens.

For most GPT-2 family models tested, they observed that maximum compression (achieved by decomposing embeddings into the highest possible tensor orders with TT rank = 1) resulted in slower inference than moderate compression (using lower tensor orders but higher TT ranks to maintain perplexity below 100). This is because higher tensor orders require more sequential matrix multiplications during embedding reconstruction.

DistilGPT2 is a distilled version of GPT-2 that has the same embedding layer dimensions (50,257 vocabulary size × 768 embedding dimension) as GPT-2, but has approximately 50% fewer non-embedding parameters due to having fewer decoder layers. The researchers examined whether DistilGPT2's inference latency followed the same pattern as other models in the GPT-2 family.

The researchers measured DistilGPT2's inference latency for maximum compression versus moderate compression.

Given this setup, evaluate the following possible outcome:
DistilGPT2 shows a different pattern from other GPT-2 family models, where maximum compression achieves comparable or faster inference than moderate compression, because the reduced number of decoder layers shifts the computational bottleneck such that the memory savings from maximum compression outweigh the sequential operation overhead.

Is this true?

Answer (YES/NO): NO